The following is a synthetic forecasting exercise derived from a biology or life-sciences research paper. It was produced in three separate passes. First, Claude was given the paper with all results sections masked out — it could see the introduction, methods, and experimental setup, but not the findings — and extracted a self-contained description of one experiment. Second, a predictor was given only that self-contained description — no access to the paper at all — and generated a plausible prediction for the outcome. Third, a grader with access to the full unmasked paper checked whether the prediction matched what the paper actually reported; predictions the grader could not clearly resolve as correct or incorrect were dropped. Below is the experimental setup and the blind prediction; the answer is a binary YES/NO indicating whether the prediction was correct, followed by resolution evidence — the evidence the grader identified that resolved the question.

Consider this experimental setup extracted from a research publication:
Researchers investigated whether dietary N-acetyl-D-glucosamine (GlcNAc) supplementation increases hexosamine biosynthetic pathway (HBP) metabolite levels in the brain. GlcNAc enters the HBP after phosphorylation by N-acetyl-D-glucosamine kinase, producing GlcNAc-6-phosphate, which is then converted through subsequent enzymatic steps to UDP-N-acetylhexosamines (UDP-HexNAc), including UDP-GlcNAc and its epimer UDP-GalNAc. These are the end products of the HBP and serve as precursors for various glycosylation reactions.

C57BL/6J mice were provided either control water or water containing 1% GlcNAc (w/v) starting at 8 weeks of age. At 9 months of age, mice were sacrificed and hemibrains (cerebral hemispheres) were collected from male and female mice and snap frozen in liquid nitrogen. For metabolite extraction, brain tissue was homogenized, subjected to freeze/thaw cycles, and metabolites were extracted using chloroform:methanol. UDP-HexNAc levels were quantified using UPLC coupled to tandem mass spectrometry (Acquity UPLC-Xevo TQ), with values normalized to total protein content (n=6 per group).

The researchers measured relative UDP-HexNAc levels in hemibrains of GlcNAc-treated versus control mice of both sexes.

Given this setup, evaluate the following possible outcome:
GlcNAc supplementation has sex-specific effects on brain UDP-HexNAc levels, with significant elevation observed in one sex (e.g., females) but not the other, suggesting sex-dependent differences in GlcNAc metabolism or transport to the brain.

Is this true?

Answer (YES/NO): NO